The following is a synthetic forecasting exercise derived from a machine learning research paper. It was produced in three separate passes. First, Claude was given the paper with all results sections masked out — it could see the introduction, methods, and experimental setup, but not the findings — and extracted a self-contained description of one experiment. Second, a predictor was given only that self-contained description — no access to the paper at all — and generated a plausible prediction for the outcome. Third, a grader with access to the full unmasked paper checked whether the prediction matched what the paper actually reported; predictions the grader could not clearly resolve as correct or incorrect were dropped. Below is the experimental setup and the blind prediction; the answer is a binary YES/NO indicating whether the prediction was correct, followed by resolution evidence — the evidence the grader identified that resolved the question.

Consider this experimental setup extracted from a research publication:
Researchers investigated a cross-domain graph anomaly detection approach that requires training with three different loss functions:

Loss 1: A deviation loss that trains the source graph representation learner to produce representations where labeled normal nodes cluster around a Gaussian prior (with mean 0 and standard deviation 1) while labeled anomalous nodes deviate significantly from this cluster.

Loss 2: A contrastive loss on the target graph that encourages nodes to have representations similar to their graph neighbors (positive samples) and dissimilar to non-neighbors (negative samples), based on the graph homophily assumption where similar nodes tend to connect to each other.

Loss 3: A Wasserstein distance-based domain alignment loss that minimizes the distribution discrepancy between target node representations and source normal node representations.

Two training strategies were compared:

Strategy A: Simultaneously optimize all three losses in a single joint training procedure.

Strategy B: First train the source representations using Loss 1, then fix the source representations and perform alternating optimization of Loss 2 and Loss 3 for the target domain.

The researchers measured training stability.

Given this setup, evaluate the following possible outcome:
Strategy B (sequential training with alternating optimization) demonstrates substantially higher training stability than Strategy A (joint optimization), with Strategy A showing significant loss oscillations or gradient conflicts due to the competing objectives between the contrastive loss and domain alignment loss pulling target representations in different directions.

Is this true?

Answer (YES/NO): NO